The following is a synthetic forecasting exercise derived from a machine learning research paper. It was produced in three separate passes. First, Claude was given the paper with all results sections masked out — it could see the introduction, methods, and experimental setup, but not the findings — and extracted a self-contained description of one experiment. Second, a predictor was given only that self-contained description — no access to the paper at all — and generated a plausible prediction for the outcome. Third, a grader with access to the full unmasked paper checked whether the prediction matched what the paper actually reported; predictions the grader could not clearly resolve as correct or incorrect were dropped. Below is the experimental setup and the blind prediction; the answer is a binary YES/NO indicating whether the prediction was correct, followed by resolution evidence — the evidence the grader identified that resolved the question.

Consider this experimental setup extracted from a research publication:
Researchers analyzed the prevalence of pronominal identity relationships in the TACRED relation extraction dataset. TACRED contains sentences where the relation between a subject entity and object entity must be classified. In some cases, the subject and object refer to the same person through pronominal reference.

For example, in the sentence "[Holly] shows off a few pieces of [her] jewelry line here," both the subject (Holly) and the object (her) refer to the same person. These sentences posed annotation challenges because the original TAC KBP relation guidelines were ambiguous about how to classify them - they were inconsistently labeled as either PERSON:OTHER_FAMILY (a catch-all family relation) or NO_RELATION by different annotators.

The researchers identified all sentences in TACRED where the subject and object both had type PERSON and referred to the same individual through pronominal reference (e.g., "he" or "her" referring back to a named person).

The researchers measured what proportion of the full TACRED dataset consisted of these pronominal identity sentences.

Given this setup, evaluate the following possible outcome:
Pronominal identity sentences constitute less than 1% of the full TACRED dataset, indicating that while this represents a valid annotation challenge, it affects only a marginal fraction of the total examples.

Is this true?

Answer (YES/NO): NO